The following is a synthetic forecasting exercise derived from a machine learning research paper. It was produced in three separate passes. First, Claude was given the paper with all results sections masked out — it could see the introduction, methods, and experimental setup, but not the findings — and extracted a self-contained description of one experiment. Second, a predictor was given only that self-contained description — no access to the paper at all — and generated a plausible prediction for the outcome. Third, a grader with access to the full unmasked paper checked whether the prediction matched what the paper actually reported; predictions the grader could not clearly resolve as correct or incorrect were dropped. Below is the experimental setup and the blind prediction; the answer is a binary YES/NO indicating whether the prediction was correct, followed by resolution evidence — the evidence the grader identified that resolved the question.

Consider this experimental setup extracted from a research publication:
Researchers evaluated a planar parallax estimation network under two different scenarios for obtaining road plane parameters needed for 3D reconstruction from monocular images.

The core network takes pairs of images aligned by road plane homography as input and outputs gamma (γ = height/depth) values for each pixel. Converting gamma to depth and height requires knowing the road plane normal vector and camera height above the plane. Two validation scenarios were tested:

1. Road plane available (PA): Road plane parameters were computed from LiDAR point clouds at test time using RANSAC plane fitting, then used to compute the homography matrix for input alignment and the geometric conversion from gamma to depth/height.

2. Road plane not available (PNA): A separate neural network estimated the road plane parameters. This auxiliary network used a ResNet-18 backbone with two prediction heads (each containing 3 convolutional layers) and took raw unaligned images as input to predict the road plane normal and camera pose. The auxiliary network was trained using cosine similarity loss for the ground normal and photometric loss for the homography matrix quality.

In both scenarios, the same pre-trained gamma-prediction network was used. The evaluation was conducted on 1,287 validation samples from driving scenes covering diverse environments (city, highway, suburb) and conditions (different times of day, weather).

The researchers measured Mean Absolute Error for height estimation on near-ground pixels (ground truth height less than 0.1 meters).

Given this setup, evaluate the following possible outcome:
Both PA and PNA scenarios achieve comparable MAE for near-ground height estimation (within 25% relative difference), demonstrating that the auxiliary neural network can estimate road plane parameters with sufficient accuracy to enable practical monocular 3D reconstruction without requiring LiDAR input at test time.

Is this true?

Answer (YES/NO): YES